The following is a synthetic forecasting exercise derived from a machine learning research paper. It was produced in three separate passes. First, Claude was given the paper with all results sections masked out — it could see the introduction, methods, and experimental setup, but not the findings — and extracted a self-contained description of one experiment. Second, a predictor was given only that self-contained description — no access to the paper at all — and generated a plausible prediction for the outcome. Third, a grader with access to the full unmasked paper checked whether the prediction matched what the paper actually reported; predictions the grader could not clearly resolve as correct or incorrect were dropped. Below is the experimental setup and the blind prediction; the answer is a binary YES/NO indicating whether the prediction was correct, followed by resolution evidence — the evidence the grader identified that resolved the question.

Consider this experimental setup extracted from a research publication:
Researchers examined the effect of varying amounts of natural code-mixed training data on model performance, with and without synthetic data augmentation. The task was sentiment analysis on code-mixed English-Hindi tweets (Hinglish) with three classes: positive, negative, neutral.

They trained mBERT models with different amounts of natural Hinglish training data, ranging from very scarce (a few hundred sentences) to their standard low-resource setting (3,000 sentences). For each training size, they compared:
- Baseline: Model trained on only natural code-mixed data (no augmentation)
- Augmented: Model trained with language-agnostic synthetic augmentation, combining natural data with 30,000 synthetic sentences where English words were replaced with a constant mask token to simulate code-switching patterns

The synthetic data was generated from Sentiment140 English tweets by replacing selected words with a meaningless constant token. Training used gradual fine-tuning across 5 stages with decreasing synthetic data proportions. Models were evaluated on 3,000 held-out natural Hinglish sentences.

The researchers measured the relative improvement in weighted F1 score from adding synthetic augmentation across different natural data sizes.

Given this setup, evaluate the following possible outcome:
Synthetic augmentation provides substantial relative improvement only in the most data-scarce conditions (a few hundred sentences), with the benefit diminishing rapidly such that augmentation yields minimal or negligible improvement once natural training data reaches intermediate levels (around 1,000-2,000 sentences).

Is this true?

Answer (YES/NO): NO